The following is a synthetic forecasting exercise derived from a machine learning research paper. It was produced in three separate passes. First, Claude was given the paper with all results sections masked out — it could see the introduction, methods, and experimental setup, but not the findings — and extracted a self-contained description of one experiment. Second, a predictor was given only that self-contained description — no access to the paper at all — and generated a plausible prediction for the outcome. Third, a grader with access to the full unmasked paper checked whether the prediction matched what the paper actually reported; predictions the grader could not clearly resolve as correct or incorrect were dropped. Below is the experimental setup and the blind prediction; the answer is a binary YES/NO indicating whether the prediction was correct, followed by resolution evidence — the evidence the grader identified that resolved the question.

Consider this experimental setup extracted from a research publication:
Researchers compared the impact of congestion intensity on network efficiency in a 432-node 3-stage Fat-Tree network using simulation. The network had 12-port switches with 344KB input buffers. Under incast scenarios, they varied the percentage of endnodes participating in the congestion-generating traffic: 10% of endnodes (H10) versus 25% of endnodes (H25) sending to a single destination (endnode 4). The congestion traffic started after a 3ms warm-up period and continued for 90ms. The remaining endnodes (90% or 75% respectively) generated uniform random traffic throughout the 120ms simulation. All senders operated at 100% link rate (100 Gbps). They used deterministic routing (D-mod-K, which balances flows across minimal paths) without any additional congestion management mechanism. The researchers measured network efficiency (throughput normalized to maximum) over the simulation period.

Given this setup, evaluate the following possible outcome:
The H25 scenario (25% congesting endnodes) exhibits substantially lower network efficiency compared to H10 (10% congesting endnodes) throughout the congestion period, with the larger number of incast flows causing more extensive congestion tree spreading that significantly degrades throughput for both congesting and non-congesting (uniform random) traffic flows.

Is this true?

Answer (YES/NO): NO